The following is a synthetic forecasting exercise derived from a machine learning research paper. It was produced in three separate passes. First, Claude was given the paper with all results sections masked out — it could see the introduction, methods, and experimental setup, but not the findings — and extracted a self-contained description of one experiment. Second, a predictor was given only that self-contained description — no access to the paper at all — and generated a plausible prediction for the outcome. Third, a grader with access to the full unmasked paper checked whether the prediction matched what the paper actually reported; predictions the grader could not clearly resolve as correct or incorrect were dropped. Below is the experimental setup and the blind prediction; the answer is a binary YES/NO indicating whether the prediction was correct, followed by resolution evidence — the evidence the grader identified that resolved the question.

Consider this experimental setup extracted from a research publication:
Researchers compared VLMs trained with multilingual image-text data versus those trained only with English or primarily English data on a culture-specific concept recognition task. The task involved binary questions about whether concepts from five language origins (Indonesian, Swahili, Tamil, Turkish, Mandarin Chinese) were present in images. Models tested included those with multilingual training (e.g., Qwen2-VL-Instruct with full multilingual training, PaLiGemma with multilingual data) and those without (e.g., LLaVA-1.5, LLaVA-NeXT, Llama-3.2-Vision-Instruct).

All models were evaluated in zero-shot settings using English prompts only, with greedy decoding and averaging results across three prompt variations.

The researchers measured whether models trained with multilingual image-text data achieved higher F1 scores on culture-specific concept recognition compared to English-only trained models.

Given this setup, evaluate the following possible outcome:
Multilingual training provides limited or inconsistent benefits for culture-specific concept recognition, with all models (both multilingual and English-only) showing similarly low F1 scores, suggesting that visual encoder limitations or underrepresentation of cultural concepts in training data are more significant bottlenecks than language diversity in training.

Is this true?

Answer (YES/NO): NO